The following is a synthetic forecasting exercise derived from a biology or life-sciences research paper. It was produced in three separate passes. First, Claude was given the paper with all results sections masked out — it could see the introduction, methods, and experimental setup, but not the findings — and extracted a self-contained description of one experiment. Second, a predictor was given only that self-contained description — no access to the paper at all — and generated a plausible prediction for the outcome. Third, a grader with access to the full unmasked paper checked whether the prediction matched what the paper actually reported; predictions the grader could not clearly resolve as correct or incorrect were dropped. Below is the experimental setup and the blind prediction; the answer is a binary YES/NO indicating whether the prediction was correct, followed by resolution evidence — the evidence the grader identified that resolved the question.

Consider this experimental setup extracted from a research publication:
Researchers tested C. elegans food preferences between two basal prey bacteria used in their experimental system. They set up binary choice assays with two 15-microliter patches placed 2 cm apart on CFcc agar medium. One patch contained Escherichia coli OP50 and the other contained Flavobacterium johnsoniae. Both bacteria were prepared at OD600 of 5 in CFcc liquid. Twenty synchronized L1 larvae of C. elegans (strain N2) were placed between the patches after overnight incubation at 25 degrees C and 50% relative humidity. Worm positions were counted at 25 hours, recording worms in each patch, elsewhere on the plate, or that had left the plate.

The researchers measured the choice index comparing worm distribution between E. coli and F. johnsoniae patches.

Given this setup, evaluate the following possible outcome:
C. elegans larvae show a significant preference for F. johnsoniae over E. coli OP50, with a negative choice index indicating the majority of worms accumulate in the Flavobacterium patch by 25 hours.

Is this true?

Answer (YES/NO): NO